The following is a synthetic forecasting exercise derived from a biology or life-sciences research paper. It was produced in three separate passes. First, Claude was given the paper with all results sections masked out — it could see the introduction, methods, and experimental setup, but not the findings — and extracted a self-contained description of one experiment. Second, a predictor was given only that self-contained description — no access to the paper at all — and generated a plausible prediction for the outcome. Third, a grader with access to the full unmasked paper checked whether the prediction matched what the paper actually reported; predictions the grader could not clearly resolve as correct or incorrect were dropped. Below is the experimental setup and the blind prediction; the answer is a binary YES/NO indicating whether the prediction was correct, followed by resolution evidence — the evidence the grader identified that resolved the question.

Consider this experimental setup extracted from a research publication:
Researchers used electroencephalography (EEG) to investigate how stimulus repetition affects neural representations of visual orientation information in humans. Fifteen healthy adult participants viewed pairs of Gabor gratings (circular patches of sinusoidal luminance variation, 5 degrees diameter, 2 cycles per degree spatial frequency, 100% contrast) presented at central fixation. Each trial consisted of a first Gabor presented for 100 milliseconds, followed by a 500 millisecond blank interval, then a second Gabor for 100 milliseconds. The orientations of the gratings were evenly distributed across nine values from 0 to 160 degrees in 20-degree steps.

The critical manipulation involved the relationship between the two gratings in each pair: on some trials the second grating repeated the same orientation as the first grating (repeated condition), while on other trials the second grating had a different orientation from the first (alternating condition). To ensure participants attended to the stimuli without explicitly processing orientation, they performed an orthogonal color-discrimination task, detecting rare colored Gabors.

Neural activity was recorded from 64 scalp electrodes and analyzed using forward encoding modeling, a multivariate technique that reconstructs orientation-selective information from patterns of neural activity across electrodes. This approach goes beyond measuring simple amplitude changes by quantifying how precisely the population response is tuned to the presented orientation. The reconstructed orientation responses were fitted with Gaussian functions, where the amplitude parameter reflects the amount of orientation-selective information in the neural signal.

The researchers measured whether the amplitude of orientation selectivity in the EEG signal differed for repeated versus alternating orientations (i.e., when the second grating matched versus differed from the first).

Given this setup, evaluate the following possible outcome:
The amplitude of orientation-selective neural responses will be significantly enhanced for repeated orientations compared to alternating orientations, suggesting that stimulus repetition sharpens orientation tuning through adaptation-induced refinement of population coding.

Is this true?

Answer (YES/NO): NO